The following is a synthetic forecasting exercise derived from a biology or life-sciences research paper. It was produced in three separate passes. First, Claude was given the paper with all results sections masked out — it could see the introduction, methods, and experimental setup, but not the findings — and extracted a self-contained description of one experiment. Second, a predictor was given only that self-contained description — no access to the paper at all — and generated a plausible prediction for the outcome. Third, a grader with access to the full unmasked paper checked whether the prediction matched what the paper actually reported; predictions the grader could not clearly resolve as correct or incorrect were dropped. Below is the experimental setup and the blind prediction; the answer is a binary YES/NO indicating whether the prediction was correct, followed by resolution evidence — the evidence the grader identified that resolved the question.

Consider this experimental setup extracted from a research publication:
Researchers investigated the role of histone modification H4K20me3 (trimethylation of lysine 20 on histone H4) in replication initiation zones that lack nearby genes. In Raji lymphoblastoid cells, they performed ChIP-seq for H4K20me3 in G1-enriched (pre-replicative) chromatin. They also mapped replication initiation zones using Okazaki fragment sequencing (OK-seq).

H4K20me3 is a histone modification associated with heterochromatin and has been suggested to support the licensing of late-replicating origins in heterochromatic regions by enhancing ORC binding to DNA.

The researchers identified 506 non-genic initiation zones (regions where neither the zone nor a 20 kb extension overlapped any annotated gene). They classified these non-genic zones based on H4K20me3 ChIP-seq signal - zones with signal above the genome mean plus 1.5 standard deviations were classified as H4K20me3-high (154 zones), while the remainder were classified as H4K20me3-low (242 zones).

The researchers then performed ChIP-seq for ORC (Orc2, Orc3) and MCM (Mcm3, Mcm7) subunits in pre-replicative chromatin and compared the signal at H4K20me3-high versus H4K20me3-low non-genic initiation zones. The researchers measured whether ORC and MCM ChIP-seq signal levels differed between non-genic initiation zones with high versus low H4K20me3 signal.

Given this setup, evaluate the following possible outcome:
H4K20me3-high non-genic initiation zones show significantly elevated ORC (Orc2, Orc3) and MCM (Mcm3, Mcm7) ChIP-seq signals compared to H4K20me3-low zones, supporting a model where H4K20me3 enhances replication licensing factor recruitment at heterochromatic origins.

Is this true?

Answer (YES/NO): YES